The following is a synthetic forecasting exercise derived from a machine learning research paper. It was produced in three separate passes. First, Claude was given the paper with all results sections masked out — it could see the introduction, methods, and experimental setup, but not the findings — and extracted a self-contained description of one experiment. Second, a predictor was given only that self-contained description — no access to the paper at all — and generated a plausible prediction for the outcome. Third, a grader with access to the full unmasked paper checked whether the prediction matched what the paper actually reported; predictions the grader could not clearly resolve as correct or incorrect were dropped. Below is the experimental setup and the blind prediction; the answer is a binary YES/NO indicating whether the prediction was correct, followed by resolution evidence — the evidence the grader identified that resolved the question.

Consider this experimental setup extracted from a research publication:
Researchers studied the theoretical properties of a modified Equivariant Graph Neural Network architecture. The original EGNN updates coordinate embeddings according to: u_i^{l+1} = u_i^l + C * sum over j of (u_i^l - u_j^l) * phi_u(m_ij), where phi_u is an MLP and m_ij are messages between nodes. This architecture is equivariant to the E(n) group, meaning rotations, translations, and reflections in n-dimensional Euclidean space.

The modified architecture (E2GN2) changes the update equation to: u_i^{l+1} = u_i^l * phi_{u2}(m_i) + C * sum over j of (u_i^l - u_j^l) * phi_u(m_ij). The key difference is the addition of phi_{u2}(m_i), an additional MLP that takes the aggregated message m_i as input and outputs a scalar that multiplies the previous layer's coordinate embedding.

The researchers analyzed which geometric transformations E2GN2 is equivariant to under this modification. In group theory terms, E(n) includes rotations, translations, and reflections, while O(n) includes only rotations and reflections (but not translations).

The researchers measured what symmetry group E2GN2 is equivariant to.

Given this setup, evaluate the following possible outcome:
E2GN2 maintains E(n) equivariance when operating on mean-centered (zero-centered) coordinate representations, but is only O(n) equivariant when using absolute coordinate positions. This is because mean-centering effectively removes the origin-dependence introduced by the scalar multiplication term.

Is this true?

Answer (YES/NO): NO